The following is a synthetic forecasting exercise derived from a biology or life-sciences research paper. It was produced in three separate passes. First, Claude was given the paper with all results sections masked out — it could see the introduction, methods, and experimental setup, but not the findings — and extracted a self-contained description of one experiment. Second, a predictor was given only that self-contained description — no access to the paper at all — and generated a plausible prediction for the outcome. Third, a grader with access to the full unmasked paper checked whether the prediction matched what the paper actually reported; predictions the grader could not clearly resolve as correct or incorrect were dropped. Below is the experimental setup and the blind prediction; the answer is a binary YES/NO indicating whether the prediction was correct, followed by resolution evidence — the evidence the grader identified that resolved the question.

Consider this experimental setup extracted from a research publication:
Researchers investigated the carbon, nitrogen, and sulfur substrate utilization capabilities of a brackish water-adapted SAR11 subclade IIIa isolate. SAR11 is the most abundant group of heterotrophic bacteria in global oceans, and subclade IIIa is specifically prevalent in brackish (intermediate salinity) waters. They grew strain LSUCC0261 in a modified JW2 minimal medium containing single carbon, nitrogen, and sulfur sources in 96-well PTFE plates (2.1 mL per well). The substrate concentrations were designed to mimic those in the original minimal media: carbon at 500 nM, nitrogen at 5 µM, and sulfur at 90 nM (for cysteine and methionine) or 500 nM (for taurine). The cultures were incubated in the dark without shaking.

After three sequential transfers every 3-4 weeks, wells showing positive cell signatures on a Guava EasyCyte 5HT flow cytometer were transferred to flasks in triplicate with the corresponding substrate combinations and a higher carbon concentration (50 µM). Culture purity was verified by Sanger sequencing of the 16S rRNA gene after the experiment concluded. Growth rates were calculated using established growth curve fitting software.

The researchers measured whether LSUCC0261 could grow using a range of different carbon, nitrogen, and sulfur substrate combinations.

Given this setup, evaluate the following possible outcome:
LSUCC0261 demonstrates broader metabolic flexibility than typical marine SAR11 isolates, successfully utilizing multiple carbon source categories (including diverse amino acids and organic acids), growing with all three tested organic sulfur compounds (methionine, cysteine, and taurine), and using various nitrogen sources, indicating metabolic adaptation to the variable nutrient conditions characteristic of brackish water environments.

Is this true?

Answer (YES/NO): NO